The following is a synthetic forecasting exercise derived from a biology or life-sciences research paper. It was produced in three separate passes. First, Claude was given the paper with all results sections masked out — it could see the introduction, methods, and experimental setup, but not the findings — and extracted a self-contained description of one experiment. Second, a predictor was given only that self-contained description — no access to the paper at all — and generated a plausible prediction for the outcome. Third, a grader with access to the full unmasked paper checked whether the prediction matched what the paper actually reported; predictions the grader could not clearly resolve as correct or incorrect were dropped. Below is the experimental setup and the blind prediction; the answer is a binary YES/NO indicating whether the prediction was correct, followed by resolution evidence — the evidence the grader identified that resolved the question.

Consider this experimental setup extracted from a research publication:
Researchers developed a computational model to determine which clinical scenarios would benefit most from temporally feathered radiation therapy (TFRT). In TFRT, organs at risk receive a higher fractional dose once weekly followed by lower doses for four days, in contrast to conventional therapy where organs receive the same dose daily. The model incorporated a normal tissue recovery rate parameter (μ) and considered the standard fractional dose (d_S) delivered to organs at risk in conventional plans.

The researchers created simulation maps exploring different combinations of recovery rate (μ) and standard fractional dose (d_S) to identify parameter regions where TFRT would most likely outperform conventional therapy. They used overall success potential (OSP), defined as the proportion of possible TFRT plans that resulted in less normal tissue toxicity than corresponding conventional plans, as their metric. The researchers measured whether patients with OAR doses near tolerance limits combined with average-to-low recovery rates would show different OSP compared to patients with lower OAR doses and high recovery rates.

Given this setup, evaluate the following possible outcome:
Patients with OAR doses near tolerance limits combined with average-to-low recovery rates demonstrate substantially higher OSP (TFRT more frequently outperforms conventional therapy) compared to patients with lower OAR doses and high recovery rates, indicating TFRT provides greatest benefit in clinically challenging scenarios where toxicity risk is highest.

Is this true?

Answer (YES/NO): YES